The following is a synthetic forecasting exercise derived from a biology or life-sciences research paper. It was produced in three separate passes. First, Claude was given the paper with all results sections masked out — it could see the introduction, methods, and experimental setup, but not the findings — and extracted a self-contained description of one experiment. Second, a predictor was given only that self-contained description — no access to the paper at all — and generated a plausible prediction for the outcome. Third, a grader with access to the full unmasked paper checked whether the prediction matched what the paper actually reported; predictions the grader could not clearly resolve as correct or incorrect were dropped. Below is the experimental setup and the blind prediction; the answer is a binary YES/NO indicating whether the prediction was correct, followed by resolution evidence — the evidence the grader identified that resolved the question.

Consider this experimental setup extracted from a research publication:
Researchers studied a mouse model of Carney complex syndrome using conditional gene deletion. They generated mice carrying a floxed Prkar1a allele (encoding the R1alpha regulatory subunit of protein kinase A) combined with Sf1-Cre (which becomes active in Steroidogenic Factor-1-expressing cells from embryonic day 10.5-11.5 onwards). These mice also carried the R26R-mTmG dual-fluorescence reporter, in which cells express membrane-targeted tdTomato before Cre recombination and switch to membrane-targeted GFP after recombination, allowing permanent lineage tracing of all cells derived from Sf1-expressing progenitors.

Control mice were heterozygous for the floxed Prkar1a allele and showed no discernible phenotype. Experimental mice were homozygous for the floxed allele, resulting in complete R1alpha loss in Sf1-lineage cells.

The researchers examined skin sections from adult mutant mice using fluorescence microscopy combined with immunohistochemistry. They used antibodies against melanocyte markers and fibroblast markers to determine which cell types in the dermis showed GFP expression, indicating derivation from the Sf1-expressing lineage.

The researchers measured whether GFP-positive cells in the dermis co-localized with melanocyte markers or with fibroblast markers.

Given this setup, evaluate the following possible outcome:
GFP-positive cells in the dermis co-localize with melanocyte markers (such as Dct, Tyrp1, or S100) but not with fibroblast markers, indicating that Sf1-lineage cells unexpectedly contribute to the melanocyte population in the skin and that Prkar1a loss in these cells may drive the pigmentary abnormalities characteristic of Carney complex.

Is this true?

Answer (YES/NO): NO